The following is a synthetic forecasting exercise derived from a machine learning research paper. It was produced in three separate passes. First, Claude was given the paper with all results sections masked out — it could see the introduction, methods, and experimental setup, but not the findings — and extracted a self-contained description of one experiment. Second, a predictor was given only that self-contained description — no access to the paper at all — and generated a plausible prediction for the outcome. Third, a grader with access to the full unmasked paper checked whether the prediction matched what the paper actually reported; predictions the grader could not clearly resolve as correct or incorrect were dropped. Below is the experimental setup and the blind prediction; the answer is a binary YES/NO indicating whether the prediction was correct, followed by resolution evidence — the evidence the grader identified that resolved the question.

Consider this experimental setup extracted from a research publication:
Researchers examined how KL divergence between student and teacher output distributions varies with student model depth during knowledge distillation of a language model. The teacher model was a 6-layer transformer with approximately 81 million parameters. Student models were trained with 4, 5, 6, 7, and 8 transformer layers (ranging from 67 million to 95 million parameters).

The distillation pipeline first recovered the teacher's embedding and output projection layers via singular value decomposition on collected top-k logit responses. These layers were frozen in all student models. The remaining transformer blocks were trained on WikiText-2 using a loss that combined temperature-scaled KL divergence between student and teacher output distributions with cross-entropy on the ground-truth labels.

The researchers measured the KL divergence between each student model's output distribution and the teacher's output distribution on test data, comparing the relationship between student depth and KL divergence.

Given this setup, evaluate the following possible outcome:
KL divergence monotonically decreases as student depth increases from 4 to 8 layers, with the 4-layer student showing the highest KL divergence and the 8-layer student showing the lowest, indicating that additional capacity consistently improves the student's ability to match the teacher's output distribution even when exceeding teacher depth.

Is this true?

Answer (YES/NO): YES